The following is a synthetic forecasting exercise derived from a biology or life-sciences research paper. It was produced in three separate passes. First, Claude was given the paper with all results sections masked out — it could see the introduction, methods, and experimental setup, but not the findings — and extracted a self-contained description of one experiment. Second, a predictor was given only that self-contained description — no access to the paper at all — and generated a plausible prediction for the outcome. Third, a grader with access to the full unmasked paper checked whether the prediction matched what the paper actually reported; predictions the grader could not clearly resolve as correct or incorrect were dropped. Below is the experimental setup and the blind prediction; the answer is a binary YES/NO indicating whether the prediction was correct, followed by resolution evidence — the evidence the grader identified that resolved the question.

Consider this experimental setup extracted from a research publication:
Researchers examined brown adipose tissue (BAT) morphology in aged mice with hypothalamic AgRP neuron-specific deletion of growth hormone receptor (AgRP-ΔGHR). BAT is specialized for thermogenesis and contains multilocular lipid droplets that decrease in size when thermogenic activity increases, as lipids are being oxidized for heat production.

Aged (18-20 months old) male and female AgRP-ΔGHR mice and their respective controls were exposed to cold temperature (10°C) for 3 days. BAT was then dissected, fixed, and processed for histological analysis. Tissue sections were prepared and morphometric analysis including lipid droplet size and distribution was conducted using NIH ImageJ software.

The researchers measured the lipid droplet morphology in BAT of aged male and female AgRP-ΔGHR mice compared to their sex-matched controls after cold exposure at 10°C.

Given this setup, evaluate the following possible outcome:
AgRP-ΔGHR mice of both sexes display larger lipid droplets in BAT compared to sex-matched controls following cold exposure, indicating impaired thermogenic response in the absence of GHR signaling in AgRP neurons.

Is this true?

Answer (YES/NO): NO